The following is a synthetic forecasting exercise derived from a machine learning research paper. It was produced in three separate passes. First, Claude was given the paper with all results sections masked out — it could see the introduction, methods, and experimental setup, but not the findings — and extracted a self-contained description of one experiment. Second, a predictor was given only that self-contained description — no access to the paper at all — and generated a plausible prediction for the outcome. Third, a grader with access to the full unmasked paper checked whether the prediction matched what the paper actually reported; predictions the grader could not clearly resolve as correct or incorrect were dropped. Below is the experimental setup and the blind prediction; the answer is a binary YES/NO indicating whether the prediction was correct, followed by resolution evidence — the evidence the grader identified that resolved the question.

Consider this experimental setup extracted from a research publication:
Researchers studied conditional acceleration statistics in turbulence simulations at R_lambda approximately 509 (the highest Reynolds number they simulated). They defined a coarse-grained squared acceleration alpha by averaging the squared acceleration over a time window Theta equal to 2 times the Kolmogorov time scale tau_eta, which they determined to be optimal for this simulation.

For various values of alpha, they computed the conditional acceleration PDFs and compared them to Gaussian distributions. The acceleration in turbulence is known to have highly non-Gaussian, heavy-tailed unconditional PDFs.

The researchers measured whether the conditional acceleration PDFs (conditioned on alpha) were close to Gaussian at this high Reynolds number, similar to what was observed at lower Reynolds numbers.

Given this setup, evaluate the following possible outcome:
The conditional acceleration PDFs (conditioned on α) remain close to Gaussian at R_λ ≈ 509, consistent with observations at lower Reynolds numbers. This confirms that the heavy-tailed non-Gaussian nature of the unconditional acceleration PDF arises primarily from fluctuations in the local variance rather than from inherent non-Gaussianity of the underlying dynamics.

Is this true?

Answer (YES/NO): YES